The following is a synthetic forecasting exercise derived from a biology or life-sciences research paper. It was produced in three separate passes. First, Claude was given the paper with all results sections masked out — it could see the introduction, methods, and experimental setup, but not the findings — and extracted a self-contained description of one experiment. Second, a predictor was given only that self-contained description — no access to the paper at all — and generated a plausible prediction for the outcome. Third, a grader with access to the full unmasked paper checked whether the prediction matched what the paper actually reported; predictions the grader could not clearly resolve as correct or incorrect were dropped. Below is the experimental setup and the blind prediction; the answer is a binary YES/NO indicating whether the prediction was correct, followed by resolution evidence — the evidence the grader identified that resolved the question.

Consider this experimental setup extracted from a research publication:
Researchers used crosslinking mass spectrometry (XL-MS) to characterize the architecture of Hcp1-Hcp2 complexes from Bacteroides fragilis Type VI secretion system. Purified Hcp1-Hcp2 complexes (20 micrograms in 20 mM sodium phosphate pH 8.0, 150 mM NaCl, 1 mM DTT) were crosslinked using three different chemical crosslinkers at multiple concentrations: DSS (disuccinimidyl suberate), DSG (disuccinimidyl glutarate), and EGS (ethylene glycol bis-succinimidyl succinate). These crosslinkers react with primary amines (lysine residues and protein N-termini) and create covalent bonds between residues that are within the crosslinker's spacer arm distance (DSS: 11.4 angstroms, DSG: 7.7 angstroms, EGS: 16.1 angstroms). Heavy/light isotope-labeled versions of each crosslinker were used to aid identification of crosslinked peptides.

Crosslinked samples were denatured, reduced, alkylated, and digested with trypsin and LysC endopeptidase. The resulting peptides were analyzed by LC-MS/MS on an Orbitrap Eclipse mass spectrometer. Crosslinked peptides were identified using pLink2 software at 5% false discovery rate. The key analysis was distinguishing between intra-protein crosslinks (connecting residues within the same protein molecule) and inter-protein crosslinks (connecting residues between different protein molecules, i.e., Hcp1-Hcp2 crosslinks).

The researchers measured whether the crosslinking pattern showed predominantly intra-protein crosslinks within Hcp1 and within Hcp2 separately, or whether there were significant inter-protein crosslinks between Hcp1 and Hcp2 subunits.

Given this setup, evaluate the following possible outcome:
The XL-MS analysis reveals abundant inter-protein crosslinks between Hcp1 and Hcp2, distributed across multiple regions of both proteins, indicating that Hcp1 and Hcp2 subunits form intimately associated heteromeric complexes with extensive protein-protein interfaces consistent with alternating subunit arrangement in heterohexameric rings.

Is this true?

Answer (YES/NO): NO